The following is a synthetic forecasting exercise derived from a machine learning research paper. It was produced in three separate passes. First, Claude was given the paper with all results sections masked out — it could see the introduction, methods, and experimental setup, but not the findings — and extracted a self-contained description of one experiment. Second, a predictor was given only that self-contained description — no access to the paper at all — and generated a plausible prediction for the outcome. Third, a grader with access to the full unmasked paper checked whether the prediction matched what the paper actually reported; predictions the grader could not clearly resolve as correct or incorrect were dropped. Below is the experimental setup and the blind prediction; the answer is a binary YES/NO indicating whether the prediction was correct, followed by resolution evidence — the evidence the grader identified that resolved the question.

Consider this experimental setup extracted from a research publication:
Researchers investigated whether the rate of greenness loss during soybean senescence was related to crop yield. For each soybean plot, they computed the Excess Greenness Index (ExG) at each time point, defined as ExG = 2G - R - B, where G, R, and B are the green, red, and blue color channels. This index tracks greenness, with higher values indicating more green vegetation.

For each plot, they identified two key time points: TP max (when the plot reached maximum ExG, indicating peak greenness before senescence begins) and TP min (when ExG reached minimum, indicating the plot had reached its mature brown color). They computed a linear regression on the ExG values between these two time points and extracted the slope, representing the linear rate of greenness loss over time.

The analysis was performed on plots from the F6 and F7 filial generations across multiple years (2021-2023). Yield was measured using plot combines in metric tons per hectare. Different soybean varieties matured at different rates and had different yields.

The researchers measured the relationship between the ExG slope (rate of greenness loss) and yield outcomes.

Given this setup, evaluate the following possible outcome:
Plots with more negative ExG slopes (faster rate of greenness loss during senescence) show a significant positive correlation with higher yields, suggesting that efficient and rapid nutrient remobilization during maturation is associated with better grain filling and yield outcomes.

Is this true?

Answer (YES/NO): YES